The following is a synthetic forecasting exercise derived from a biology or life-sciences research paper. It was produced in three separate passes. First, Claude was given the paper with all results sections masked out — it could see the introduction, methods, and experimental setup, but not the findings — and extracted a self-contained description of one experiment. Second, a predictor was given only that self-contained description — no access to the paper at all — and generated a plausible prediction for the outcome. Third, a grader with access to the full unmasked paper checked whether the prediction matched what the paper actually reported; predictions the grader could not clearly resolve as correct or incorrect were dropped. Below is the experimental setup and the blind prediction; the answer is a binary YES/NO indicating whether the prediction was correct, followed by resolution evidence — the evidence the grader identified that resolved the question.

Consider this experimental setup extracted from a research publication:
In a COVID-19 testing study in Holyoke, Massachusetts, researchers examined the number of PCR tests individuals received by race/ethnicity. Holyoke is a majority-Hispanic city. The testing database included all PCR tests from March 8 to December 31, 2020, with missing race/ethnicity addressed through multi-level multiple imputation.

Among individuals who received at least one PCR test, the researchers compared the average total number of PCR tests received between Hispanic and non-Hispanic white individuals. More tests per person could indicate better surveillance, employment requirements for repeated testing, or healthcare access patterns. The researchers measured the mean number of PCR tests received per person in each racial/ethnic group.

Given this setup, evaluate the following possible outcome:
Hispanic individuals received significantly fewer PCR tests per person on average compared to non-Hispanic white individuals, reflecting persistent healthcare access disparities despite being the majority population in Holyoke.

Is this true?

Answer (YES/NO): NO